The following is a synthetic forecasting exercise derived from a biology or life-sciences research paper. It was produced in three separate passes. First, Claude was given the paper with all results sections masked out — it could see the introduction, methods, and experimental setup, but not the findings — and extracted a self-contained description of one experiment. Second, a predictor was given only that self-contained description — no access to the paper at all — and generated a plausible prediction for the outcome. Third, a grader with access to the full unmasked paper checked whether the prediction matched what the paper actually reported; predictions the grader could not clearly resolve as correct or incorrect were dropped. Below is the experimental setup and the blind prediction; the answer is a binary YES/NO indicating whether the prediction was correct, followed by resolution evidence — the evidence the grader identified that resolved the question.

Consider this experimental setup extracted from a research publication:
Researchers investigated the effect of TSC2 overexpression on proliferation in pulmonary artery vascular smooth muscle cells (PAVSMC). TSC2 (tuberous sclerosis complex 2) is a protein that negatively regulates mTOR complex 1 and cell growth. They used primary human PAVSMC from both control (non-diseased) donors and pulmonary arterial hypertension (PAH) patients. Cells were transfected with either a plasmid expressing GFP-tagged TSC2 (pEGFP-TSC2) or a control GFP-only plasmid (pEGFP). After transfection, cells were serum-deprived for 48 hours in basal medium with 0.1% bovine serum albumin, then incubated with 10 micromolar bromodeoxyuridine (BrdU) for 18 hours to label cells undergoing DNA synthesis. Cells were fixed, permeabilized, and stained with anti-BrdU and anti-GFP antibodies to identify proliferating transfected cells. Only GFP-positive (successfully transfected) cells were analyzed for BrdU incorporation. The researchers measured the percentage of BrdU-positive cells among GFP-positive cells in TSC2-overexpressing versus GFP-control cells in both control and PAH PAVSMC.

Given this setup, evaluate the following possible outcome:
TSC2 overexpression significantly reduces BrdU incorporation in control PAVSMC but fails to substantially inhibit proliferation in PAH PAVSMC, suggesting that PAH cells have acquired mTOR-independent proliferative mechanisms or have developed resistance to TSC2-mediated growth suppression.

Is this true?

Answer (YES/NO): NO